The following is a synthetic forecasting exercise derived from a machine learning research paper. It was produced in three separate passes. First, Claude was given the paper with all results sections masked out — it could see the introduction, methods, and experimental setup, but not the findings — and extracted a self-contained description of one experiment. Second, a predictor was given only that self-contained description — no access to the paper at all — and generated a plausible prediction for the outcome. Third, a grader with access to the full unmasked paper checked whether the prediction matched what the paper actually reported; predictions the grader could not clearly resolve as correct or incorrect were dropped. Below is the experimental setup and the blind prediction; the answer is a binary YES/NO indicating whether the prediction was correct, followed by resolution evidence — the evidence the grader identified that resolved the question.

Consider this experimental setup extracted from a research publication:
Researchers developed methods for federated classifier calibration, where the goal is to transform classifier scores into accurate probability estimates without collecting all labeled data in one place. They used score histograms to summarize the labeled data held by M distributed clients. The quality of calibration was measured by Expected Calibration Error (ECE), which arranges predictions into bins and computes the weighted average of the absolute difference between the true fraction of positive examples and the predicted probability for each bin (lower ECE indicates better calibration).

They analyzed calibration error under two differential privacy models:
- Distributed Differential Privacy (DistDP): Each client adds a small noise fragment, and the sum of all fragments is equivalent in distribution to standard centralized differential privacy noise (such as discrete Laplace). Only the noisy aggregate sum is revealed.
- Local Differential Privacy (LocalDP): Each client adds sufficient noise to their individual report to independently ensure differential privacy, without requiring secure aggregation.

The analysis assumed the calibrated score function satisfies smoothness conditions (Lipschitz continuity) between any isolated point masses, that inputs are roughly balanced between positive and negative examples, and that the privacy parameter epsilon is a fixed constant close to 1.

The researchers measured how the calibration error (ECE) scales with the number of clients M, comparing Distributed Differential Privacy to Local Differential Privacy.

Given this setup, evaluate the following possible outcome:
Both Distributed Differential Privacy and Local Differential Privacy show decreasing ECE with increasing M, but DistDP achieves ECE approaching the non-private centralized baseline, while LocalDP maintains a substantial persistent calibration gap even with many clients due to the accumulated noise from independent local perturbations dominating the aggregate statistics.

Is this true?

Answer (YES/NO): NO